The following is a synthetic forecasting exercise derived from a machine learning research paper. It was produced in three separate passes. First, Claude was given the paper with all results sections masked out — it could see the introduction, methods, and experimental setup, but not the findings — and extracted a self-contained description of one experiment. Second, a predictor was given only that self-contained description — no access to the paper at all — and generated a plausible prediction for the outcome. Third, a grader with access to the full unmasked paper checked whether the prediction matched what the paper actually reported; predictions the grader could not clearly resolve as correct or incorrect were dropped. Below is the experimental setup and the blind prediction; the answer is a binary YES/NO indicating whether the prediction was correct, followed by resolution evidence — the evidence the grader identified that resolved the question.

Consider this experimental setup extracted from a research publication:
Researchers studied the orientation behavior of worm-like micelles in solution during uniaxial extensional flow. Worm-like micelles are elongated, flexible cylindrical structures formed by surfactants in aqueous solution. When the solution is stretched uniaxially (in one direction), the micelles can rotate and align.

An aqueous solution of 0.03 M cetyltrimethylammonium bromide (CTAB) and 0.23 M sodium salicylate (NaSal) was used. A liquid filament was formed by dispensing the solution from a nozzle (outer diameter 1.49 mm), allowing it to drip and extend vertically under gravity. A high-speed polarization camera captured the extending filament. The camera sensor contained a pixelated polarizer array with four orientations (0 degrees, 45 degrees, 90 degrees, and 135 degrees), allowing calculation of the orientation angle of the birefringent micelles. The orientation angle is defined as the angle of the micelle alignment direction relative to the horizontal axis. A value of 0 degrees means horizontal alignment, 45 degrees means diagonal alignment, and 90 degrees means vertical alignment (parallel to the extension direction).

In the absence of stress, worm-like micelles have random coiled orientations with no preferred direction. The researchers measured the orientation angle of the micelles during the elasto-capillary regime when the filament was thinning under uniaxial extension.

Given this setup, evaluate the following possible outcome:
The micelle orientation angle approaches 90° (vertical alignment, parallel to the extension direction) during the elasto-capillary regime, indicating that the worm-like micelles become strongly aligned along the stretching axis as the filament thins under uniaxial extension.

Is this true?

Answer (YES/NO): YES